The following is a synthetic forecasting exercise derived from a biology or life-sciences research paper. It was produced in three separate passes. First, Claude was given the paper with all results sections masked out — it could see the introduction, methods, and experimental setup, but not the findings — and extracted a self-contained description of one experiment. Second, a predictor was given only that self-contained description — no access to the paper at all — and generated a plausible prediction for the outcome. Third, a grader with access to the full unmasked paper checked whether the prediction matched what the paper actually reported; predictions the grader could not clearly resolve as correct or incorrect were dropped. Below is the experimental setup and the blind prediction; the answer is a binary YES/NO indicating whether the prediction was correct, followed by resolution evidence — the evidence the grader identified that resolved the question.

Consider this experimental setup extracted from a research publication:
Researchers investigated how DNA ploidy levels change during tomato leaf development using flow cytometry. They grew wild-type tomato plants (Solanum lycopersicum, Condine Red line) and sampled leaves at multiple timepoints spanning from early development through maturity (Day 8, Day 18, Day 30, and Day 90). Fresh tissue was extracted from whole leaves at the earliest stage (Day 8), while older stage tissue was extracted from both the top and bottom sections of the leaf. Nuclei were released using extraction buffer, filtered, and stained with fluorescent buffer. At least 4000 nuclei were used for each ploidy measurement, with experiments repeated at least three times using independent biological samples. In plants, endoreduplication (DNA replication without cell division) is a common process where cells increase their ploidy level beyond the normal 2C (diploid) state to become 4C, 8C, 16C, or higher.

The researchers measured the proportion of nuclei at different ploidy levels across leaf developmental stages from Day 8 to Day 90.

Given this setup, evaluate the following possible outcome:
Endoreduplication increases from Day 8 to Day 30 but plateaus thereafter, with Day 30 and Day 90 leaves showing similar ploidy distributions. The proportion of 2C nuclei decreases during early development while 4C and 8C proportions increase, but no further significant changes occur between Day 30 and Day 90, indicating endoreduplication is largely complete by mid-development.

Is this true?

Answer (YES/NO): NO